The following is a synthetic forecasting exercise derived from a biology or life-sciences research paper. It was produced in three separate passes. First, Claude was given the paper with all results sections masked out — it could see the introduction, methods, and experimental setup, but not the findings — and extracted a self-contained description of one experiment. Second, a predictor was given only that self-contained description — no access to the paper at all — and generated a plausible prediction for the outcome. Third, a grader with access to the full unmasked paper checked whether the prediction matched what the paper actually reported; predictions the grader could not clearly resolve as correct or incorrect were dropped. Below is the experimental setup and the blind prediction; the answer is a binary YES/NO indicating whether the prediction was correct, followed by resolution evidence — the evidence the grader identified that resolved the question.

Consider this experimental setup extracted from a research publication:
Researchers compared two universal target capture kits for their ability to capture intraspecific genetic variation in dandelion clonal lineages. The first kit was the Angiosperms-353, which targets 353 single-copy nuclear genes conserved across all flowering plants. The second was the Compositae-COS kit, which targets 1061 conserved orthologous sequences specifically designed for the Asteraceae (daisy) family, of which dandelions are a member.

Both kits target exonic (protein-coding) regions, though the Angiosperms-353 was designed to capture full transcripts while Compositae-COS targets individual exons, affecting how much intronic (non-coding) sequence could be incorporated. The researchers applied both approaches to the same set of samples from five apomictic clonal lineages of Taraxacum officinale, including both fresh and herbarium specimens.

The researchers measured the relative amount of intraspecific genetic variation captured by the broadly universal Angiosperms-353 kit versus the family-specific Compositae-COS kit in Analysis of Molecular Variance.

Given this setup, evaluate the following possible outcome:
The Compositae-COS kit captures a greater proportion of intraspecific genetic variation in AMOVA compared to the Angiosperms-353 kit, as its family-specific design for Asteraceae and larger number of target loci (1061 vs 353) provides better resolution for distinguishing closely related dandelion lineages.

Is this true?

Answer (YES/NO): NO